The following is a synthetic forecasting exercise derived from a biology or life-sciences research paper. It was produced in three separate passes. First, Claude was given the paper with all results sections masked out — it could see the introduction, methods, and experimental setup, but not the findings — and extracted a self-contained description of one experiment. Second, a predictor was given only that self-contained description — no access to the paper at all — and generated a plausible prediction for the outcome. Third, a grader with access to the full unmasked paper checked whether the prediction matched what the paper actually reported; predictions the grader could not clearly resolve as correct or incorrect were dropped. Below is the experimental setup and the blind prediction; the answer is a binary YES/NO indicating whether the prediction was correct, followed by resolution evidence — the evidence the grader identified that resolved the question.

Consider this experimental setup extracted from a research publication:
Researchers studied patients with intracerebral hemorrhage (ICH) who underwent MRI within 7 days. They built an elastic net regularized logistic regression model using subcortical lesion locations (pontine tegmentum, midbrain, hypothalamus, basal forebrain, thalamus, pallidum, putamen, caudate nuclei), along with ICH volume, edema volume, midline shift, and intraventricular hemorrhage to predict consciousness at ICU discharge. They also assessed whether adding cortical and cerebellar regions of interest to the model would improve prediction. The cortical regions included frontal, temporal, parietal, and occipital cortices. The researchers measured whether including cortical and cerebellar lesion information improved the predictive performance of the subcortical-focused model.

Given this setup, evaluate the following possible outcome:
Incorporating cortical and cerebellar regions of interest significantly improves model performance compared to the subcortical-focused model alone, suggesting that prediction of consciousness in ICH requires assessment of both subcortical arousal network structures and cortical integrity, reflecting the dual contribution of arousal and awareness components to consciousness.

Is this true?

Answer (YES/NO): NO